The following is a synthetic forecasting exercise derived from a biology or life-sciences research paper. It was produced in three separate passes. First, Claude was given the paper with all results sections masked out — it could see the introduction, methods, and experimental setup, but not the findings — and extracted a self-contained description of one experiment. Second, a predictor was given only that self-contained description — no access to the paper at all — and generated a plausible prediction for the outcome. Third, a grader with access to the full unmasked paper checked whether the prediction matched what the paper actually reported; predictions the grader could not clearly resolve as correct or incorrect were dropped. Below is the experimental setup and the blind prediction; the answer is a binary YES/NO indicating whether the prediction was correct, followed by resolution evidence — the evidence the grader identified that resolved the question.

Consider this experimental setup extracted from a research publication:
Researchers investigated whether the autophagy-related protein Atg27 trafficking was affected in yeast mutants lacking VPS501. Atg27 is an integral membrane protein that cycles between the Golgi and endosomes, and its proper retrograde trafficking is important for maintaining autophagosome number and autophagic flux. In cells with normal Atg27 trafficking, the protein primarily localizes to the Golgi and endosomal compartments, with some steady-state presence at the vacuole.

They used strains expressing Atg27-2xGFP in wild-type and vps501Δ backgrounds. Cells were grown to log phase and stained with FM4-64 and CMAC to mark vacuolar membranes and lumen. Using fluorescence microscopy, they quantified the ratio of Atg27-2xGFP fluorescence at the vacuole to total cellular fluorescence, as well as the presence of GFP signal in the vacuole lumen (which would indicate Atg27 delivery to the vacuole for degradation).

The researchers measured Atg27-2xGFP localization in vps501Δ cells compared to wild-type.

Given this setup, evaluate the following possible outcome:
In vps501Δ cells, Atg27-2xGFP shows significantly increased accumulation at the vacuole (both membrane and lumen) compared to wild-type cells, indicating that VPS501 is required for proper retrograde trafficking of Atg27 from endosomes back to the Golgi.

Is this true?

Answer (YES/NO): NO